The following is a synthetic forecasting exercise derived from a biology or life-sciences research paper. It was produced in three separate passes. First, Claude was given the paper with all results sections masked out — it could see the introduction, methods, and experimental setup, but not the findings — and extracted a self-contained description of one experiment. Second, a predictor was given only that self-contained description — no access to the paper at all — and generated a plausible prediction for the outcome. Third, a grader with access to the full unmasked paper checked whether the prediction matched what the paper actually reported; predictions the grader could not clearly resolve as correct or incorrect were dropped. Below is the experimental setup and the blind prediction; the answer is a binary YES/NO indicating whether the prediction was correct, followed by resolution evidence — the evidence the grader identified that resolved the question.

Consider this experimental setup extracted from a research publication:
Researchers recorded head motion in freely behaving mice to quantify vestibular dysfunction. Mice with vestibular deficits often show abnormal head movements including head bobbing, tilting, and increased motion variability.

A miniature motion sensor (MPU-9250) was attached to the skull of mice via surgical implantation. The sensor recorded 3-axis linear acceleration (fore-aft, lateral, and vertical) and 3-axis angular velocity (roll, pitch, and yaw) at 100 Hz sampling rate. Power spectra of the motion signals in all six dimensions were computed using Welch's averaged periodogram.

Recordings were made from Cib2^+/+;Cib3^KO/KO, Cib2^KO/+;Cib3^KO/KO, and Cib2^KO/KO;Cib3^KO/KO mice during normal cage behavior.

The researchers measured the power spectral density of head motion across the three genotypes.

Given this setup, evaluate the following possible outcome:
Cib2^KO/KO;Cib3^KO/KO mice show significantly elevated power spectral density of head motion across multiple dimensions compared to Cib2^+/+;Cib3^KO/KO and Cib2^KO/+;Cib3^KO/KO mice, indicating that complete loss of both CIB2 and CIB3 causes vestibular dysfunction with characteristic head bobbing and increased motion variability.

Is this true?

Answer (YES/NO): YES